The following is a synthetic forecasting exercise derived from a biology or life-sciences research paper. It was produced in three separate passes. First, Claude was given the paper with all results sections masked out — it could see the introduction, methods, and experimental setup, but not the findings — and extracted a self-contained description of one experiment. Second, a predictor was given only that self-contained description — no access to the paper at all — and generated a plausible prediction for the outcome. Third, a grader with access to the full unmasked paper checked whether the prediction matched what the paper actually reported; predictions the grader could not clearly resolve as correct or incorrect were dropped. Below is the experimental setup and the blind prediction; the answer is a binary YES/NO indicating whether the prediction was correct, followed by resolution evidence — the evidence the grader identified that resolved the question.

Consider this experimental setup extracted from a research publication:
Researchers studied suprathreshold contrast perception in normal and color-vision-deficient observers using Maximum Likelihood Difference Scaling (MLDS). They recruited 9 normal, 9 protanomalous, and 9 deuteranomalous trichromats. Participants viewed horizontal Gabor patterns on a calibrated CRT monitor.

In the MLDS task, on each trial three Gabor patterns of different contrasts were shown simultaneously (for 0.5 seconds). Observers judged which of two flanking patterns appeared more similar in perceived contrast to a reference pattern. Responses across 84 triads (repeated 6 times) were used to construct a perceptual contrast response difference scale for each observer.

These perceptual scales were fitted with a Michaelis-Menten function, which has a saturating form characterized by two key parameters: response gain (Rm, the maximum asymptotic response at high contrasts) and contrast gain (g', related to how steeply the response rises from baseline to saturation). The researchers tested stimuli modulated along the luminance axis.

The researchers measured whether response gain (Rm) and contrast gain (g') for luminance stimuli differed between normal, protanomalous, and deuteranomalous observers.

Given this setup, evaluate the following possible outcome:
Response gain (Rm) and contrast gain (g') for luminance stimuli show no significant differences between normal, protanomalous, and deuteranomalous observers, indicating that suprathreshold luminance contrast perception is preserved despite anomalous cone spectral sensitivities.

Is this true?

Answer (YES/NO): YES